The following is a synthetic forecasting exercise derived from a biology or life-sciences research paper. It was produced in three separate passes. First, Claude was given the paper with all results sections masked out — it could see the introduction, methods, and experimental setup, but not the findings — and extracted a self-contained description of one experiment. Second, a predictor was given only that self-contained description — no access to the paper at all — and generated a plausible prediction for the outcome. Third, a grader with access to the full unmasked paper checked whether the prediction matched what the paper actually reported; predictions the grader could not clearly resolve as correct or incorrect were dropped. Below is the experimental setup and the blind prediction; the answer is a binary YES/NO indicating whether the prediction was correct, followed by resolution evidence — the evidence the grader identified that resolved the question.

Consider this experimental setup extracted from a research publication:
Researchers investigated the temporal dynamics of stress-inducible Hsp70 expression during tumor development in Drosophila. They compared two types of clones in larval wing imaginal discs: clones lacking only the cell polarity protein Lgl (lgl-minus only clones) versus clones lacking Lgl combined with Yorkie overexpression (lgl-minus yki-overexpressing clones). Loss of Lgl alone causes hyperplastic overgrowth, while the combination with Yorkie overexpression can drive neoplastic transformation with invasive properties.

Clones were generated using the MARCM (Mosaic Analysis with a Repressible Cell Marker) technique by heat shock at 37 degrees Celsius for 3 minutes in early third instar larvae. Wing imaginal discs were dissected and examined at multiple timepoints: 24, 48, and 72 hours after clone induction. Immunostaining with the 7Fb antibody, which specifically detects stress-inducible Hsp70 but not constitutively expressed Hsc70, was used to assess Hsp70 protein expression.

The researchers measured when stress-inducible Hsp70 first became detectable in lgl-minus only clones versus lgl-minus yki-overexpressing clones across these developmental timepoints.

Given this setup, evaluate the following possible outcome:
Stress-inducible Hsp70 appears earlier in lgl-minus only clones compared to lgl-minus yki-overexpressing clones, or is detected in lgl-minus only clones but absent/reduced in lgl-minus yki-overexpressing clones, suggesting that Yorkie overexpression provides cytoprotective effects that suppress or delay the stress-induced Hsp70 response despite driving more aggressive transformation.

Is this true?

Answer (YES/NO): NO